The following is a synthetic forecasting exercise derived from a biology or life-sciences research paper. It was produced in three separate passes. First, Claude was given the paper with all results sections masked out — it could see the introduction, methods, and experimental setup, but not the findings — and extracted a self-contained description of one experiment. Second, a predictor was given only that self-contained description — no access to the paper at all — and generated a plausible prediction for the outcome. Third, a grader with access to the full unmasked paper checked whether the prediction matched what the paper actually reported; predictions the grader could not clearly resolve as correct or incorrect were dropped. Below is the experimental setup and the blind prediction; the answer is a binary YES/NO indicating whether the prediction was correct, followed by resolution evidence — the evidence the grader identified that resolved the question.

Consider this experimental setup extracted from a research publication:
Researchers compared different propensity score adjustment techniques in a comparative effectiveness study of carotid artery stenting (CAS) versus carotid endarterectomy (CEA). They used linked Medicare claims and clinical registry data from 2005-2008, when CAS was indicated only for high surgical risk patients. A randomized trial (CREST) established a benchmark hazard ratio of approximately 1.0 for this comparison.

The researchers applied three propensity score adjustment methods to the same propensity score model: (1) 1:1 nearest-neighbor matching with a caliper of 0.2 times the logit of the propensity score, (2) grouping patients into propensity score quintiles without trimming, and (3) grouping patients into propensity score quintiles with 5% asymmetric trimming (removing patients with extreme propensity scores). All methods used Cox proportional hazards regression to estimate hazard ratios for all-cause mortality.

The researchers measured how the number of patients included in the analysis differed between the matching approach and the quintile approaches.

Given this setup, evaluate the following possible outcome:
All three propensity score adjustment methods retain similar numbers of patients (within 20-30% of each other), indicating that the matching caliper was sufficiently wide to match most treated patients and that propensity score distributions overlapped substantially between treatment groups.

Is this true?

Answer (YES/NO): NO